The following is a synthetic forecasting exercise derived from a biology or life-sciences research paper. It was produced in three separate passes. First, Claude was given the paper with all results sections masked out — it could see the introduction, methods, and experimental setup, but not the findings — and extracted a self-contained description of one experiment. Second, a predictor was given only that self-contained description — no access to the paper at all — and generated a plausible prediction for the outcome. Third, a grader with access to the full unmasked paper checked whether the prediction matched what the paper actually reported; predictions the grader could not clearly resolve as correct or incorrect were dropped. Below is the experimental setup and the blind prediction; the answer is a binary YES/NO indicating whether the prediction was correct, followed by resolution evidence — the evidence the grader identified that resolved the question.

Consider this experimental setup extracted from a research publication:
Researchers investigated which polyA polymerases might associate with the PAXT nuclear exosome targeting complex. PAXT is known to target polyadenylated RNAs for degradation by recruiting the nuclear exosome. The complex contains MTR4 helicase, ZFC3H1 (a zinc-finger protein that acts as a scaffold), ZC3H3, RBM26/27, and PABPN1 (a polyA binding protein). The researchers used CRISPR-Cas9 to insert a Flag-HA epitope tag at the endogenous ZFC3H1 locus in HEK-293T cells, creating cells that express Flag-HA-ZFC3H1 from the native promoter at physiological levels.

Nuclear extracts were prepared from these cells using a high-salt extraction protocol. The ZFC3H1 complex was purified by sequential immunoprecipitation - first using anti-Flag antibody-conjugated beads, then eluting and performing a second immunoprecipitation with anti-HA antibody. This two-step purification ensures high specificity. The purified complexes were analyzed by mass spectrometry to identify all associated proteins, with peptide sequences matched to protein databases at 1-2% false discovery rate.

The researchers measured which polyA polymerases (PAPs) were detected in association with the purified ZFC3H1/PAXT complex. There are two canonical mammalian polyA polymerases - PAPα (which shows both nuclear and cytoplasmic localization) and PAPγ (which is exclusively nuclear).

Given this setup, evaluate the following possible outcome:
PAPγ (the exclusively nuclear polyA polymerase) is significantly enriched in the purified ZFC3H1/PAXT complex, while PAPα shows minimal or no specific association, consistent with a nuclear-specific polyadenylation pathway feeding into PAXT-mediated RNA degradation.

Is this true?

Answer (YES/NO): YES